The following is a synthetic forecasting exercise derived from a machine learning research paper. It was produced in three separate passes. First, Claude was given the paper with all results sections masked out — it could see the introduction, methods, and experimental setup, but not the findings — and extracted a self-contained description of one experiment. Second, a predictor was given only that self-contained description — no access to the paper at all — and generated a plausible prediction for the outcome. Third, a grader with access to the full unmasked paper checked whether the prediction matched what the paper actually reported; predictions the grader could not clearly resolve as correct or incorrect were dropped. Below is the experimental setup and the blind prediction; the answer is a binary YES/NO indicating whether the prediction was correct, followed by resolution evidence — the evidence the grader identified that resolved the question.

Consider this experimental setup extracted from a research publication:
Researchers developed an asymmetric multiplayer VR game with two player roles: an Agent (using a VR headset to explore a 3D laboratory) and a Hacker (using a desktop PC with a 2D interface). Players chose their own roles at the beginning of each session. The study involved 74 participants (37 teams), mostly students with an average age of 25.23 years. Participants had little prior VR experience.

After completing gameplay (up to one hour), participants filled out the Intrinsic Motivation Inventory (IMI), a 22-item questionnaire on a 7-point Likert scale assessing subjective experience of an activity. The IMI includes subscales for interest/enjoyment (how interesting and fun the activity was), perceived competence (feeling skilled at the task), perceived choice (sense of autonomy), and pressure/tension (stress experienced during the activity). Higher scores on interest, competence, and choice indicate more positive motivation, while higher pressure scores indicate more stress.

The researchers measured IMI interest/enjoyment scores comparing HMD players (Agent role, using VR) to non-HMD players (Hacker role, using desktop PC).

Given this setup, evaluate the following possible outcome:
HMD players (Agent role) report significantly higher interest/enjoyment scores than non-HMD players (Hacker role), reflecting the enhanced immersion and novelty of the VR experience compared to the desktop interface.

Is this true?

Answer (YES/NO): NO